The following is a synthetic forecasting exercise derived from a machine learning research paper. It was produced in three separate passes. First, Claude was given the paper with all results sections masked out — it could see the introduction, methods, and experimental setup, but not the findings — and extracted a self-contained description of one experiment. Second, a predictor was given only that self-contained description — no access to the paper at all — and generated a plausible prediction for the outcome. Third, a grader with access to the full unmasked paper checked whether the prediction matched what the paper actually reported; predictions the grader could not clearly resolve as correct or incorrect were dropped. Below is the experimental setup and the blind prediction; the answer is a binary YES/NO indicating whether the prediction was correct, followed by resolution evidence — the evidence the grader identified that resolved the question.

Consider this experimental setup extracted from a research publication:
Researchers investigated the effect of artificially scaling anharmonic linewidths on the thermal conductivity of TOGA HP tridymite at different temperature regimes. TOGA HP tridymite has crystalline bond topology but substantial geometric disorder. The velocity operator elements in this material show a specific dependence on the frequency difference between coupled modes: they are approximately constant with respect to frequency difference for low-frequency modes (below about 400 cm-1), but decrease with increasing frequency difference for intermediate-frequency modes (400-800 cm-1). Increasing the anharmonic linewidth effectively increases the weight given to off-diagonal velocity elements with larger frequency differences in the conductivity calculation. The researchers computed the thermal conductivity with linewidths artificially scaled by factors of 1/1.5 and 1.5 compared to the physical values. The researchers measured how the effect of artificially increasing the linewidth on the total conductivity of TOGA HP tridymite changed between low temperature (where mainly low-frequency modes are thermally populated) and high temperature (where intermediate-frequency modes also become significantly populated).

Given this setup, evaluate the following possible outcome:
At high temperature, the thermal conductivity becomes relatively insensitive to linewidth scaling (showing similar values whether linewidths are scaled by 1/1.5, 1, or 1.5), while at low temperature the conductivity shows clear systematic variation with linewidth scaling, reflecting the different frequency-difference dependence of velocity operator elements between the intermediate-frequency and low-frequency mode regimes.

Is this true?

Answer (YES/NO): NO